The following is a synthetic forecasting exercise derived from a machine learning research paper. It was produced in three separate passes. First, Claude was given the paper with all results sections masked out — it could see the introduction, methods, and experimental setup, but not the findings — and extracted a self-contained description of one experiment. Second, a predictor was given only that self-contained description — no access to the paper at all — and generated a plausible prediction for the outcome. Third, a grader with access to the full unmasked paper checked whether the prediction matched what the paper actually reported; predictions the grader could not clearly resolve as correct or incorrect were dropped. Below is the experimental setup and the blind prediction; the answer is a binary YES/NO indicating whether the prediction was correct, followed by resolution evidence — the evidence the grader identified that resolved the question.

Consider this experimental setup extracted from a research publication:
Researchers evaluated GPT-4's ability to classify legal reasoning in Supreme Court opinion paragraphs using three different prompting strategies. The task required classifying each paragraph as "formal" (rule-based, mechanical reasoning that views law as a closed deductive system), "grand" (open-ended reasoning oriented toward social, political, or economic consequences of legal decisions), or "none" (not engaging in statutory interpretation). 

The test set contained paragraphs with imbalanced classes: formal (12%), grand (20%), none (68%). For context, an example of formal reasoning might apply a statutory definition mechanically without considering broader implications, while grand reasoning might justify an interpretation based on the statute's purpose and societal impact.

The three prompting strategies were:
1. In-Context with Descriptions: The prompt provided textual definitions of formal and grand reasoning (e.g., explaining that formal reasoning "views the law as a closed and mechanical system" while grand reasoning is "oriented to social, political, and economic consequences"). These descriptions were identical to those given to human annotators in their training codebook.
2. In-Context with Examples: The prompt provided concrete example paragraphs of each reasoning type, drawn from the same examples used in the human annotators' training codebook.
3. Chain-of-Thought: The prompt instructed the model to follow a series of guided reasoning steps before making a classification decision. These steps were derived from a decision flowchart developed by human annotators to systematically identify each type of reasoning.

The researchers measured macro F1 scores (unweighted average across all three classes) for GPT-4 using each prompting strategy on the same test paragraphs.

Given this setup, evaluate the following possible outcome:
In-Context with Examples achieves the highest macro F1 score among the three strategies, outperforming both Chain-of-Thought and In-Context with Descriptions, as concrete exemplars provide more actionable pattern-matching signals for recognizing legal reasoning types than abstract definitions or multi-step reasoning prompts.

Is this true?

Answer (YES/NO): YES